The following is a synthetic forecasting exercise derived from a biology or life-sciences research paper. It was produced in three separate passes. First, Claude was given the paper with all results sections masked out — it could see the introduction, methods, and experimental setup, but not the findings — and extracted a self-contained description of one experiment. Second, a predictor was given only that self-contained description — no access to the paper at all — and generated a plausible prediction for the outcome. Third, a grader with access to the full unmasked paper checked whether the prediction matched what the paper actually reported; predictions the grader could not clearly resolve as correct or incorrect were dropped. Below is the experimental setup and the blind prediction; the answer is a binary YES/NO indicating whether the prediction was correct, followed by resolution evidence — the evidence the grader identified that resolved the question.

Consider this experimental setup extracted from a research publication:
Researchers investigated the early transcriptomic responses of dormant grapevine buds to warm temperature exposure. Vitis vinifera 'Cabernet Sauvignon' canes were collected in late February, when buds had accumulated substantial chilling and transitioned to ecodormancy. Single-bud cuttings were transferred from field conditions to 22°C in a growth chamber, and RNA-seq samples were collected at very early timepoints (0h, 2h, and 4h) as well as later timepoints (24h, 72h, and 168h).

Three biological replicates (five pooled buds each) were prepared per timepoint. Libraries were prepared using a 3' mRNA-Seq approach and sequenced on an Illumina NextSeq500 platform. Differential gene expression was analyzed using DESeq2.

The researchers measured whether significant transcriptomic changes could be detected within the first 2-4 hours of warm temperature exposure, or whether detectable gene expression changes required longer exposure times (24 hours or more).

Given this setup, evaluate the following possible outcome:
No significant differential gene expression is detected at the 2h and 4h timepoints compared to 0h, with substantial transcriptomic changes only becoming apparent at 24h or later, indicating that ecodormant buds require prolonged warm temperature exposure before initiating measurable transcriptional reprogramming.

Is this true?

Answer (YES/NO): YES